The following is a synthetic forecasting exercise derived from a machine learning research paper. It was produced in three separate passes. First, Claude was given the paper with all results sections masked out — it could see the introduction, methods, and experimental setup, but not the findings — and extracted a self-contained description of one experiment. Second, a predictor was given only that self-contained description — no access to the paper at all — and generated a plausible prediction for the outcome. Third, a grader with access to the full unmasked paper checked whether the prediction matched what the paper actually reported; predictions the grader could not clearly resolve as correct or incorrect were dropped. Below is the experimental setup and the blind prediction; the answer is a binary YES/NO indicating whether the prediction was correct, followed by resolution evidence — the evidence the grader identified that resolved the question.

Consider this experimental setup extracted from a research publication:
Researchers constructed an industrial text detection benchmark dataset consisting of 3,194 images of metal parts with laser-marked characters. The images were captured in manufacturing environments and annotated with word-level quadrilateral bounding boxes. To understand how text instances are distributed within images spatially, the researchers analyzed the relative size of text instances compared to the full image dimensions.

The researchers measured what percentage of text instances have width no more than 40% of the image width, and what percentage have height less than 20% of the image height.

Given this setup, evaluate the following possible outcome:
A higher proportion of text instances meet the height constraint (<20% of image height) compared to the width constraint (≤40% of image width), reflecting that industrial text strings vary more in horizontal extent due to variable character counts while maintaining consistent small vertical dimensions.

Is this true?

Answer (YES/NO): YES